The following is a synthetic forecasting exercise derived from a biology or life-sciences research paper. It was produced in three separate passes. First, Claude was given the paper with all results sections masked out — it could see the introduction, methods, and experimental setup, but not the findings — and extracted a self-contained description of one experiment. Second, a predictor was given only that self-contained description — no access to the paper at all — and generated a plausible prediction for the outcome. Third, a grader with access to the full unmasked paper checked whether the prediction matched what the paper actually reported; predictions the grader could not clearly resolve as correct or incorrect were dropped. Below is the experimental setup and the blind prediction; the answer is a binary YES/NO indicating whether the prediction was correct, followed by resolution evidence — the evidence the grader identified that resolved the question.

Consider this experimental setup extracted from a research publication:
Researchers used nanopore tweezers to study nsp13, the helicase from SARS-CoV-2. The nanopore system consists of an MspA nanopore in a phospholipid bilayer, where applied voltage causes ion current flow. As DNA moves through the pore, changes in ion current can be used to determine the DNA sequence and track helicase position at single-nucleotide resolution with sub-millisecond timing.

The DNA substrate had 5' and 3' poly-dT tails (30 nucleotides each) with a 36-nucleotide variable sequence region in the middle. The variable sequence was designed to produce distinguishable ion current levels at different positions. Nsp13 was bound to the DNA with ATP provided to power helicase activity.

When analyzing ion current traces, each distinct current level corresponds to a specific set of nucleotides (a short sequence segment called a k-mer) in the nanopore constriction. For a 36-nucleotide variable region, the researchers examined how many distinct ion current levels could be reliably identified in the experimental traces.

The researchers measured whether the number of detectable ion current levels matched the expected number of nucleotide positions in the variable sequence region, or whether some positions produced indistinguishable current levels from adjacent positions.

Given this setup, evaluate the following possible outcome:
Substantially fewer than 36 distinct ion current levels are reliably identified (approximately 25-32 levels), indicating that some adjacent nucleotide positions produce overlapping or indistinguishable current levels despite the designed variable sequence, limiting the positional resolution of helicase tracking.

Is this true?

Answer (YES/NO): NO